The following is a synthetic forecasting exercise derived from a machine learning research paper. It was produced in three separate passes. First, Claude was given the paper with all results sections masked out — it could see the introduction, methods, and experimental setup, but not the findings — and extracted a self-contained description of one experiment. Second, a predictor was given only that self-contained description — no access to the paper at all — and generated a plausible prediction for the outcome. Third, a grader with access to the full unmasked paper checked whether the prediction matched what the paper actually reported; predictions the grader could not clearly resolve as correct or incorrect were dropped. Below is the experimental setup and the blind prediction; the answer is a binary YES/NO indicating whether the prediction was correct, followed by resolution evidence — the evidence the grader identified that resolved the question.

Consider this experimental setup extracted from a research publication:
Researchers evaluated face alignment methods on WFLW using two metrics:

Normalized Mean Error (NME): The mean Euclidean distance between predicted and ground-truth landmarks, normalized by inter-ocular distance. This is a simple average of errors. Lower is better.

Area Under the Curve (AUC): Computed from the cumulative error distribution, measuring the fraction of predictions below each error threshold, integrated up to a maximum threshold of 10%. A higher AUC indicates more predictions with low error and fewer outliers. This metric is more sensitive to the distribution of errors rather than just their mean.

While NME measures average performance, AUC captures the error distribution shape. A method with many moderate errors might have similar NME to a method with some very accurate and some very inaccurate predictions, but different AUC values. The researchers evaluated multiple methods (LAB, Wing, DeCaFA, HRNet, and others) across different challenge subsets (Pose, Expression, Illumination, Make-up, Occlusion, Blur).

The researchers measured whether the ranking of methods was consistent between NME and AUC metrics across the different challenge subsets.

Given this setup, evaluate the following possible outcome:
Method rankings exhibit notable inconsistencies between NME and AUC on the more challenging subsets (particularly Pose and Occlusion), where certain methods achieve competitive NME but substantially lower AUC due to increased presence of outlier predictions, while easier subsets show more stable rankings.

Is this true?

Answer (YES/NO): NO